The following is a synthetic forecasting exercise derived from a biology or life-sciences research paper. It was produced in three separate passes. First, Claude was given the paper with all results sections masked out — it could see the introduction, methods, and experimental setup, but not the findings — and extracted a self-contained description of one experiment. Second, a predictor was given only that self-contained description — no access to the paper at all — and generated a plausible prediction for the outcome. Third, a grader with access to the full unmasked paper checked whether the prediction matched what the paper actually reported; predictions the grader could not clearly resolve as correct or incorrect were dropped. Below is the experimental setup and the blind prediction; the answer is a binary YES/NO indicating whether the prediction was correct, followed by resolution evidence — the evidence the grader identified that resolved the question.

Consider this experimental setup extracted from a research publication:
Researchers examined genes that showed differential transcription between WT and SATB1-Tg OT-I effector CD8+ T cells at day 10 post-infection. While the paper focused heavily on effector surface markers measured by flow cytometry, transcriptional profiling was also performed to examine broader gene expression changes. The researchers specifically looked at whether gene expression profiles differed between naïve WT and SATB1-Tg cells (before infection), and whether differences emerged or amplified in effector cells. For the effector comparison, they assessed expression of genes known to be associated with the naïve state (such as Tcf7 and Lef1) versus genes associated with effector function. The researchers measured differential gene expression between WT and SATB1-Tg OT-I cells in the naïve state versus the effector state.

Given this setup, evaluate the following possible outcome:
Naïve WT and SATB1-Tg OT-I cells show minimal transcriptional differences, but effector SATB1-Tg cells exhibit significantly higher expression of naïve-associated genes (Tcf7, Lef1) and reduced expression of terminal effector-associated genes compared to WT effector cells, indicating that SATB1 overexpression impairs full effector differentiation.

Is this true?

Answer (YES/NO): YES